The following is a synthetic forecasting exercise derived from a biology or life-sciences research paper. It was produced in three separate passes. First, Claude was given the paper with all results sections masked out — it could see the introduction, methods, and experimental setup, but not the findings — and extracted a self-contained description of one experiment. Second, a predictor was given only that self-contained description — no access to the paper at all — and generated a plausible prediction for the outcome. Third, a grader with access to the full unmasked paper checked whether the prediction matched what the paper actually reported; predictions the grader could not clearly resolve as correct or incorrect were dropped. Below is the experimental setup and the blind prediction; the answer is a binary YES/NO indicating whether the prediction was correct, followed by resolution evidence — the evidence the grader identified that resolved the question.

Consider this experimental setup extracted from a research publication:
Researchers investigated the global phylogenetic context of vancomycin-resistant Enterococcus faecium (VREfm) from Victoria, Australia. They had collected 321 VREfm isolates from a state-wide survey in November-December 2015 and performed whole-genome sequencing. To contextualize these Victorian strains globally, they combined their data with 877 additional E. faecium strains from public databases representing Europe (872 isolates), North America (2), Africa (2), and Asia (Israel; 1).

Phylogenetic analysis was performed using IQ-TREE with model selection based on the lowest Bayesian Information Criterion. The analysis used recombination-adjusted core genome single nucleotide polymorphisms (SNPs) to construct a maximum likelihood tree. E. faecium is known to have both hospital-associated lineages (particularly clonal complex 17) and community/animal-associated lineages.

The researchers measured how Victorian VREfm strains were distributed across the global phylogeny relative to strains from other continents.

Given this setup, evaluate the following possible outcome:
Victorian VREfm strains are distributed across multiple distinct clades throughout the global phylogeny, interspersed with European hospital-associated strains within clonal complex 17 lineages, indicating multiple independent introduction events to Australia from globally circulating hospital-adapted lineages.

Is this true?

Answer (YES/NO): NO